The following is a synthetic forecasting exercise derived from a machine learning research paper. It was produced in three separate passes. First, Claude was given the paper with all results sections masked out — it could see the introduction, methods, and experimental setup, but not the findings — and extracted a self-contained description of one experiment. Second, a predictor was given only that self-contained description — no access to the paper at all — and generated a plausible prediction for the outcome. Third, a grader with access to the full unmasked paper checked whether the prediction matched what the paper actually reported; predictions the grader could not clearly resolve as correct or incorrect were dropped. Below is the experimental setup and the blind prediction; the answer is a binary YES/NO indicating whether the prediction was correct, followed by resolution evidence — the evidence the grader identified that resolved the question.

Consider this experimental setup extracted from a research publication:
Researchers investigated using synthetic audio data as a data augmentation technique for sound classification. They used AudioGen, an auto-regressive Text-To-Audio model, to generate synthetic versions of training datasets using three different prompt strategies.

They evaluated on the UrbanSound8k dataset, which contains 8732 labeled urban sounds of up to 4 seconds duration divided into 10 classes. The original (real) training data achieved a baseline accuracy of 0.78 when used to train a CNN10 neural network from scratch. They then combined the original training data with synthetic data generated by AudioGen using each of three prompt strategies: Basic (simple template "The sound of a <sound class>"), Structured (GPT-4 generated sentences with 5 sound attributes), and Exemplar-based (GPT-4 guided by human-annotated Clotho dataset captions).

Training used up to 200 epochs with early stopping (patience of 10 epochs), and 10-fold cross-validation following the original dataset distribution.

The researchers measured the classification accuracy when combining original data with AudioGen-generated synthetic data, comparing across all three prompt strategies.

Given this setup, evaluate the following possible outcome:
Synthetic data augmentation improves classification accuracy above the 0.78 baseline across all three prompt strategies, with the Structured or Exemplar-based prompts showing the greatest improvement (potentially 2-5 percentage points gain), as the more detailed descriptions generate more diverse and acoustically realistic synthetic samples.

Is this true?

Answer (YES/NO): NO